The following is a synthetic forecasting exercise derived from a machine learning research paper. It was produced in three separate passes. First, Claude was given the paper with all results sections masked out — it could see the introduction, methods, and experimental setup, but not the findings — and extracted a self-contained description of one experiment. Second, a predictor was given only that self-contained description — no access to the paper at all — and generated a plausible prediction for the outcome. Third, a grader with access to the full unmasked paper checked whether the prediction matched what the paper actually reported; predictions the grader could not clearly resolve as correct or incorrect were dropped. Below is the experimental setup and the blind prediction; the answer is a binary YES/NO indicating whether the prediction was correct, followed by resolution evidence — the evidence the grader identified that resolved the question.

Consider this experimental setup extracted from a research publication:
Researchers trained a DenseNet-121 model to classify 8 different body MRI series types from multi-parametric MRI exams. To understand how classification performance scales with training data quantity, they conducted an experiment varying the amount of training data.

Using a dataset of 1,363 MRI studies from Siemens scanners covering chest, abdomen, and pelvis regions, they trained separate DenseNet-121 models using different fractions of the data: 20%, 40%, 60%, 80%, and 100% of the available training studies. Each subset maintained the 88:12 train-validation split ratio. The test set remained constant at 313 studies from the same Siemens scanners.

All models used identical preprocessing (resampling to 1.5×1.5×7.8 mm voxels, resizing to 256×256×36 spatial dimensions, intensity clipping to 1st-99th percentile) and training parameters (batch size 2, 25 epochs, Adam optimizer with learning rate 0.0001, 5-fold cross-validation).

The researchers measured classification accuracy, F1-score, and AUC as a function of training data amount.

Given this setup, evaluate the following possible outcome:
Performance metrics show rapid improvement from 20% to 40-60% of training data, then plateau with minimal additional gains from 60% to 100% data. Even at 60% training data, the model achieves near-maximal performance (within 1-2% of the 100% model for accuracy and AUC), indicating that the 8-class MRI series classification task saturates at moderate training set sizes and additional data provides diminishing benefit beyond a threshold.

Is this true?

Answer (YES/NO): YES